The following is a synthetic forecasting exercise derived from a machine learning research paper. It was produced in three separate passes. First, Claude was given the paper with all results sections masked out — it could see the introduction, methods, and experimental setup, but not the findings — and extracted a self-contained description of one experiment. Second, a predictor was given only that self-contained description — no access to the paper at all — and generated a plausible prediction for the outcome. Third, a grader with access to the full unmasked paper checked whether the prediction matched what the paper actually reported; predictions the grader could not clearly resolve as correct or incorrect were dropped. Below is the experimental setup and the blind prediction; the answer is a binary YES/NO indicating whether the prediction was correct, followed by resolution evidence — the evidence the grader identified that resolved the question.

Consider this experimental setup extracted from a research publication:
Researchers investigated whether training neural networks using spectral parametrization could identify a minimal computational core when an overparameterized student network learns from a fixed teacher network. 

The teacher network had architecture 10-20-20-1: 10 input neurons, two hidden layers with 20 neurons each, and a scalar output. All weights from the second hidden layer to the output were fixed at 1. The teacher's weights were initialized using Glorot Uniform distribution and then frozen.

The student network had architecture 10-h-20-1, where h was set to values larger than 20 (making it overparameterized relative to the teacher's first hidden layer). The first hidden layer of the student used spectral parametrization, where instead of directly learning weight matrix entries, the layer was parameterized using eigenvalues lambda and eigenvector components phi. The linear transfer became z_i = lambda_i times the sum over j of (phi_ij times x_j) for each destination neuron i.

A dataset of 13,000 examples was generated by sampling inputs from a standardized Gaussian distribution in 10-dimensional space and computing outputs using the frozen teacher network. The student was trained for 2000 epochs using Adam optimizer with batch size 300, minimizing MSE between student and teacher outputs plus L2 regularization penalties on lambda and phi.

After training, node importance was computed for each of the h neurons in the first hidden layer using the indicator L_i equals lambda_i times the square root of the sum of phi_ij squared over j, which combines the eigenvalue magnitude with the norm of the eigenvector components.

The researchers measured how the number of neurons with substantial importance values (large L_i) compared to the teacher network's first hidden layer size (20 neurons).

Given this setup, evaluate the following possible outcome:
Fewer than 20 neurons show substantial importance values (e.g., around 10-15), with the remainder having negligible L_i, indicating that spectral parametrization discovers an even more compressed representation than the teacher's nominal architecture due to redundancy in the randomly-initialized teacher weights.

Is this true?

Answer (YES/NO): NO